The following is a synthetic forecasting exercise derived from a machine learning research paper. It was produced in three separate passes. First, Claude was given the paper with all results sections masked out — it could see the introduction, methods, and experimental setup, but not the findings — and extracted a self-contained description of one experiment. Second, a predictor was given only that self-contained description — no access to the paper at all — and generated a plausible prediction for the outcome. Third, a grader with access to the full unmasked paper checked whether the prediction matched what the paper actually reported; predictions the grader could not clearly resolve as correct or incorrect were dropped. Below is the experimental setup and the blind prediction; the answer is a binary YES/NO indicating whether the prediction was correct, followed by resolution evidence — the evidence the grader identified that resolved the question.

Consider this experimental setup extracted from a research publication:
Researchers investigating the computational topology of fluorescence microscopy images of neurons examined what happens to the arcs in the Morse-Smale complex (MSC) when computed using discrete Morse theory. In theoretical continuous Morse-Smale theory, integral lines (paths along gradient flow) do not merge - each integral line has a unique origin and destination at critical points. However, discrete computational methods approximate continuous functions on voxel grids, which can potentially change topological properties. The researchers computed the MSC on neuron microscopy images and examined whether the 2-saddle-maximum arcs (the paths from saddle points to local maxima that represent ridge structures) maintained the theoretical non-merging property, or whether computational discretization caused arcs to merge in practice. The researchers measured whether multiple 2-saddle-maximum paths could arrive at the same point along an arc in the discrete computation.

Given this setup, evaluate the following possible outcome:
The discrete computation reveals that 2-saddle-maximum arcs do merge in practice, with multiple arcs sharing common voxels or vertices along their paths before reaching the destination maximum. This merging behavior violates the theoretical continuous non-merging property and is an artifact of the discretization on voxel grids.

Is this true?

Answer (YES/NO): YES